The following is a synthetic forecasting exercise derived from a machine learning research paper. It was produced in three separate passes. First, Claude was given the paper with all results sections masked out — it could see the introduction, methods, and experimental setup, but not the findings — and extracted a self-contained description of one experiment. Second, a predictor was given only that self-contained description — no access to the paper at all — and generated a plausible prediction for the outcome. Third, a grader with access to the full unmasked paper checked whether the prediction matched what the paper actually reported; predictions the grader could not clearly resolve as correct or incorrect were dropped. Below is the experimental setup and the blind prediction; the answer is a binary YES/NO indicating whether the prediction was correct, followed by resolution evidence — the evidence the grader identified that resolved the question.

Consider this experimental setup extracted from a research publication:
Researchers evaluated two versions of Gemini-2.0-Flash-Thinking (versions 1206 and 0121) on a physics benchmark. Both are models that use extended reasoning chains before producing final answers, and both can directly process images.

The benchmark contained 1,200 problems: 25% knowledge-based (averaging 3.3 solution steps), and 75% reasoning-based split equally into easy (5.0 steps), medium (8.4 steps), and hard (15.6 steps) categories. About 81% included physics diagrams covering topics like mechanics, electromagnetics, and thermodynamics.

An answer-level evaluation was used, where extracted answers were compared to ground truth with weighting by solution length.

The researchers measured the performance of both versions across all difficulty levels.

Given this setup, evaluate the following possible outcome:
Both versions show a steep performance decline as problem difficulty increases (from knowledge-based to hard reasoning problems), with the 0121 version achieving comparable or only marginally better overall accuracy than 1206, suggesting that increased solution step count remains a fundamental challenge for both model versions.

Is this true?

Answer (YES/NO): NO